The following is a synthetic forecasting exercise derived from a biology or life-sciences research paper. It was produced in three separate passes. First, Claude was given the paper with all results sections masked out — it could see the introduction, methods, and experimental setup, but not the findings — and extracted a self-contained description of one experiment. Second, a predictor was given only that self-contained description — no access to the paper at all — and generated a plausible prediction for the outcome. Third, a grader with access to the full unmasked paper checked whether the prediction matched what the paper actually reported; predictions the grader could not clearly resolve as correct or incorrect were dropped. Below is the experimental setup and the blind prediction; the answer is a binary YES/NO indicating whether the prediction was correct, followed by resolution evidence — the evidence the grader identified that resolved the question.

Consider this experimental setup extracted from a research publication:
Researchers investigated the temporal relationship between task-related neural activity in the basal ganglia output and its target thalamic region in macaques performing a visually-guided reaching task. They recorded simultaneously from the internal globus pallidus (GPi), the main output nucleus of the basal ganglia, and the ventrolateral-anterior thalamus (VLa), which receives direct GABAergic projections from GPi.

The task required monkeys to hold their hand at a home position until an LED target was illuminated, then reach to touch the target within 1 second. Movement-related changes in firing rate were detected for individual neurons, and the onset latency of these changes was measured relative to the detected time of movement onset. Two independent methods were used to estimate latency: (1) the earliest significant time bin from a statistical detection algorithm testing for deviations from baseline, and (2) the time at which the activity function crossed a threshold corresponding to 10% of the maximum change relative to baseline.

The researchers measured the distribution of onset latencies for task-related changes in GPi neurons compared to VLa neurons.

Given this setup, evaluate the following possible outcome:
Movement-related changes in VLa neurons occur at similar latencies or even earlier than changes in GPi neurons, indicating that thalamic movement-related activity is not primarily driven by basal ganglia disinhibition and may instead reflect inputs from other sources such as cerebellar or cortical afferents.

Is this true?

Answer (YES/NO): YES